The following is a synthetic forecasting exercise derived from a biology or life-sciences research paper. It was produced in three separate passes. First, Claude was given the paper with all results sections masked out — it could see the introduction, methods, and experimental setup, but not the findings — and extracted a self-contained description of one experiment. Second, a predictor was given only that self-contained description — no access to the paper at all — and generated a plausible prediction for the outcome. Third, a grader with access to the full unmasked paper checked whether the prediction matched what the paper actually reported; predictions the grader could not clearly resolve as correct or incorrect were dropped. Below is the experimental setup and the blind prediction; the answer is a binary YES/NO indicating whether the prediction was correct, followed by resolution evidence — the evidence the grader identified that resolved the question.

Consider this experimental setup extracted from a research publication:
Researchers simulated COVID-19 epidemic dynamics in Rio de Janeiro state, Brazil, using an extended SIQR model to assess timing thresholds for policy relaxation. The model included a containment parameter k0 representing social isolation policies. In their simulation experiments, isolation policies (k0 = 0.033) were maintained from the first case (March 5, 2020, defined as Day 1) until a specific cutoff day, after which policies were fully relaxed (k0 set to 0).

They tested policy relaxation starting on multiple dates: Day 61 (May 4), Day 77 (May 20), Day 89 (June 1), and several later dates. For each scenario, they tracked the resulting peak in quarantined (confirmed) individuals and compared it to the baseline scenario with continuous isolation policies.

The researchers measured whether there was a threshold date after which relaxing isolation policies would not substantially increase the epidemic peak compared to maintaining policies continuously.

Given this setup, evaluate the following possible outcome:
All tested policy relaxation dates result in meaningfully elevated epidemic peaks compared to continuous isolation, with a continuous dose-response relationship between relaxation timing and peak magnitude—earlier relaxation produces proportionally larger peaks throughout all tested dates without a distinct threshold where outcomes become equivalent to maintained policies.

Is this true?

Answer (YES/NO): NO